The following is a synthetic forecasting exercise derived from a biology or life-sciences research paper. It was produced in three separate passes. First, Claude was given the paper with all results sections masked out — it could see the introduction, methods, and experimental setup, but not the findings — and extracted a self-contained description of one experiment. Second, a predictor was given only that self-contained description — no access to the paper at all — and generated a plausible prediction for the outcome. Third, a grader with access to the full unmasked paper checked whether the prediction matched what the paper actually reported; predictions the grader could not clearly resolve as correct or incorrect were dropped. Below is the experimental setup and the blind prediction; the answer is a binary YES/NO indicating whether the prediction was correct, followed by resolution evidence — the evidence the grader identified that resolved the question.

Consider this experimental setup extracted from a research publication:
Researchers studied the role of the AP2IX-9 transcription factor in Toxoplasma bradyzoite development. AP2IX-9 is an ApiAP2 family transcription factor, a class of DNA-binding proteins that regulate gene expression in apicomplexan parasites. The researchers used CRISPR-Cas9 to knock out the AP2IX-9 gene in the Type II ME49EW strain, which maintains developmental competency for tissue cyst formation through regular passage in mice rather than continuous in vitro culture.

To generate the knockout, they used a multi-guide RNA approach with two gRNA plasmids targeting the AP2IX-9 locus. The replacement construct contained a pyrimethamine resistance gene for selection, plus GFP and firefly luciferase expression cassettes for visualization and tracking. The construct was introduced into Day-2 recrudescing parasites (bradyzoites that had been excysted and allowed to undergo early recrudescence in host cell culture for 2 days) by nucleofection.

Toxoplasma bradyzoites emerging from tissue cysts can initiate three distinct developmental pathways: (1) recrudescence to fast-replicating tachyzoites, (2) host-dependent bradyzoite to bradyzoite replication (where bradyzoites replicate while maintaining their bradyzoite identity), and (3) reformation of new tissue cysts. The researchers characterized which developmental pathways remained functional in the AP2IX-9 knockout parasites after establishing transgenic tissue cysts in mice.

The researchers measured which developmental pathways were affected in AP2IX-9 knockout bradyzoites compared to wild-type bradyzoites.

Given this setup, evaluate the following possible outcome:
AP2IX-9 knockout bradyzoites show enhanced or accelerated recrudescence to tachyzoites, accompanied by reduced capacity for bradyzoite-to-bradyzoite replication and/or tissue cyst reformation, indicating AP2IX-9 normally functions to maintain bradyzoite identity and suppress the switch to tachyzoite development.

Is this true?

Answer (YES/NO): NO